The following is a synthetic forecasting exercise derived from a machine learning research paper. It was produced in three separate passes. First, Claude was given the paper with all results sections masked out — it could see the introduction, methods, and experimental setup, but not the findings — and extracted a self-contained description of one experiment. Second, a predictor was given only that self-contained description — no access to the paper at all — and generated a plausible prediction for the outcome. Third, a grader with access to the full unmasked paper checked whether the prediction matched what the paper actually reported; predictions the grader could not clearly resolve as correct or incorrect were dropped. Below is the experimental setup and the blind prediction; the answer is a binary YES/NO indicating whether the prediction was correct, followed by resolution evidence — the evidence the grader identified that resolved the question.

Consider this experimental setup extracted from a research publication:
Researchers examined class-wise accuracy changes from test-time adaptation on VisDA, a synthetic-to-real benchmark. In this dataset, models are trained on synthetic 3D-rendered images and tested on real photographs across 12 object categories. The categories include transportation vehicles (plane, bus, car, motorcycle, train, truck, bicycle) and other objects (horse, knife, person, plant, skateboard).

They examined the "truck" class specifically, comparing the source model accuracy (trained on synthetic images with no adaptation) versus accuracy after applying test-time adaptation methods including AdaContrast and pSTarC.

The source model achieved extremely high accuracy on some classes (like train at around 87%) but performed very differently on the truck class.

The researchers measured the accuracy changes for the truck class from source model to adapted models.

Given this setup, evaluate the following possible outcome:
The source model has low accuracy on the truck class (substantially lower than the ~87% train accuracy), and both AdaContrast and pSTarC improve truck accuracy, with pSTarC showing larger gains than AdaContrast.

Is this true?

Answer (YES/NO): YES